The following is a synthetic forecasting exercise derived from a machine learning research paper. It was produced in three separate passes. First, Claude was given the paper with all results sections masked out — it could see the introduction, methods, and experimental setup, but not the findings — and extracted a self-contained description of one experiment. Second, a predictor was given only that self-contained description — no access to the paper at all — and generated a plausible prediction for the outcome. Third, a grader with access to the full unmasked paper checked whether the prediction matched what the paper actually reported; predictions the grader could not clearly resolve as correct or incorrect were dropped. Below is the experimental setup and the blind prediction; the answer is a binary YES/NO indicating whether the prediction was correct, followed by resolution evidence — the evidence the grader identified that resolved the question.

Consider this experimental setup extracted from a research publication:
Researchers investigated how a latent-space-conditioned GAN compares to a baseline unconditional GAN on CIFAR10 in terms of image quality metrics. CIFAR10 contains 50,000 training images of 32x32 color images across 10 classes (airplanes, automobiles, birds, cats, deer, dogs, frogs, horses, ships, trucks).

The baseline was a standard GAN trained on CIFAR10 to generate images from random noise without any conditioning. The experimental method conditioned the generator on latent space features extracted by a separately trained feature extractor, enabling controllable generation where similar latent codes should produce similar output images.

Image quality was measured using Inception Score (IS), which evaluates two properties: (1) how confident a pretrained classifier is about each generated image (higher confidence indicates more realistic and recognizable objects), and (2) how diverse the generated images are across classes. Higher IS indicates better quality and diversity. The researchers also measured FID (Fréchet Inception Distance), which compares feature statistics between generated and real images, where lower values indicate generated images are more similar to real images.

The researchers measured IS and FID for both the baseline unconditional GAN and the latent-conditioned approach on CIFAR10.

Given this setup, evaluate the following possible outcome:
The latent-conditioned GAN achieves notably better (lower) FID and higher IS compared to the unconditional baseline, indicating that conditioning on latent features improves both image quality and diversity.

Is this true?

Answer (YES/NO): NO